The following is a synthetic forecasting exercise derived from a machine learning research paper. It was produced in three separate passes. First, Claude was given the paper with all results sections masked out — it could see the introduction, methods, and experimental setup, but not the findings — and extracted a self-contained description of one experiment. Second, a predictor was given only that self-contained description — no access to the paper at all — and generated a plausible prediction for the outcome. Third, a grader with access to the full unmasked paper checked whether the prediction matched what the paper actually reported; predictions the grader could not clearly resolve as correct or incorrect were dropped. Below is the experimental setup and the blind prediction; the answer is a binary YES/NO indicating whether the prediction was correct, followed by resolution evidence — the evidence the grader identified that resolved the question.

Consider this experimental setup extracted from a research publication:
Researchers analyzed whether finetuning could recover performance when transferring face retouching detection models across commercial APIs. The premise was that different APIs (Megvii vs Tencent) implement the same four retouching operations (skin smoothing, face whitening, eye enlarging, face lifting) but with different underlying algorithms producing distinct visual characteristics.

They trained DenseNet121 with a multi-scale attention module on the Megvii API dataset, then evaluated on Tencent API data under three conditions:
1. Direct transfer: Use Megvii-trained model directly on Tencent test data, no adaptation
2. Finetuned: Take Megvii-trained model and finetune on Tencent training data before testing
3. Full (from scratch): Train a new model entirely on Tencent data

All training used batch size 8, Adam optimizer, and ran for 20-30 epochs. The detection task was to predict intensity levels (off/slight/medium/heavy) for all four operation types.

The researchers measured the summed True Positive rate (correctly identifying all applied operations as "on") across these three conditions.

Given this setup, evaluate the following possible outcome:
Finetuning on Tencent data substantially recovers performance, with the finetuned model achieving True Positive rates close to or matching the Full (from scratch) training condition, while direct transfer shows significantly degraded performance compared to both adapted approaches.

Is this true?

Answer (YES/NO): YES